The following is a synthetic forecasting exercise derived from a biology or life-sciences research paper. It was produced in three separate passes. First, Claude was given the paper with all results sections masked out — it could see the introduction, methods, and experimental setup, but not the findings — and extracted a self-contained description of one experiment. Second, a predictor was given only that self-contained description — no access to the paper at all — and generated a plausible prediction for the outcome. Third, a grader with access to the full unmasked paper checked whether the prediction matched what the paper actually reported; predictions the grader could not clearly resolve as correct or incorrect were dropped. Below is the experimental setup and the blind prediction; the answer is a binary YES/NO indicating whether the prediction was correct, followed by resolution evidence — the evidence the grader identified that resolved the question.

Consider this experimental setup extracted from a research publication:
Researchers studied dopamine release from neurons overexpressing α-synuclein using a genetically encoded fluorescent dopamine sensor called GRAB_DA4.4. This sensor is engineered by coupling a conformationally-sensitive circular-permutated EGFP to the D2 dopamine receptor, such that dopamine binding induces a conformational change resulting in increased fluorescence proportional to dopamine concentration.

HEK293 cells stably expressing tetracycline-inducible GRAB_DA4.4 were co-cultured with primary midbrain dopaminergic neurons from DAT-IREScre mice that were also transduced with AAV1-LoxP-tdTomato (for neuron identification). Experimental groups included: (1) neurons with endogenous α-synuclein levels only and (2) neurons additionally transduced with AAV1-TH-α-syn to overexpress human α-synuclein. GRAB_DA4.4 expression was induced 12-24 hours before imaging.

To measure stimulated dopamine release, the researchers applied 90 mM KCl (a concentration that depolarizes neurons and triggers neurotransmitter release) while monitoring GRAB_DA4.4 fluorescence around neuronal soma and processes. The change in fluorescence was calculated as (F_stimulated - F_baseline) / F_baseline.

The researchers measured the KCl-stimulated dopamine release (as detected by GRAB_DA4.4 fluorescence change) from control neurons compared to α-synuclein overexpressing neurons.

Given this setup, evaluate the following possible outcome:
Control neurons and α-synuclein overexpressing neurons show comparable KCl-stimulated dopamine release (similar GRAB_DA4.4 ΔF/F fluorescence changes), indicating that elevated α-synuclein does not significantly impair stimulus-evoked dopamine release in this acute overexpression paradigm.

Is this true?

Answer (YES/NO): YES